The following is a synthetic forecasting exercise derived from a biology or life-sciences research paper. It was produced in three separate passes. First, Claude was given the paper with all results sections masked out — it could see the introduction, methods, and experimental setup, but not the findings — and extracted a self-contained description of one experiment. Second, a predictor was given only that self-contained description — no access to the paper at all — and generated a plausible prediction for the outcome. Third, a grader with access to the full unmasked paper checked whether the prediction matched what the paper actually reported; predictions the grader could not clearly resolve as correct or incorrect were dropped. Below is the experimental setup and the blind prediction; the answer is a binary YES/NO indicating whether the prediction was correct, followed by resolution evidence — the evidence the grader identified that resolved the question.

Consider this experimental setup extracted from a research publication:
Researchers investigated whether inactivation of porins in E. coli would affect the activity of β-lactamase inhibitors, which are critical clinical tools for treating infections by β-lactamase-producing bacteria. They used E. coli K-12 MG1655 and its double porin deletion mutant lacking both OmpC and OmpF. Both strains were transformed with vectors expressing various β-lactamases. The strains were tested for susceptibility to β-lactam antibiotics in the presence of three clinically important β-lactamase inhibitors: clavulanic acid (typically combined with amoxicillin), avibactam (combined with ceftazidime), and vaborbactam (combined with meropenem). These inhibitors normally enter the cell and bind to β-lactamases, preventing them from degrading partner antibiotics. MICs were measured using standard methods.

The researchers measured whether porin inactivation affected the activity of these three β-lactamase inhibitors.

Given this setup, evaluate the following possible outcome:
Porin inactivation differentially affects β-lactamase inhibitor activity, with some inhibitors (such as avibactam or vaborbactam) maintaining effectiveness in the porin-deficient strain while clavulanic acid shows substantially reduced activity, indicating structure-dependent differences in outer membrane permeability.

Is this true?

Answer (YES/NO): NO